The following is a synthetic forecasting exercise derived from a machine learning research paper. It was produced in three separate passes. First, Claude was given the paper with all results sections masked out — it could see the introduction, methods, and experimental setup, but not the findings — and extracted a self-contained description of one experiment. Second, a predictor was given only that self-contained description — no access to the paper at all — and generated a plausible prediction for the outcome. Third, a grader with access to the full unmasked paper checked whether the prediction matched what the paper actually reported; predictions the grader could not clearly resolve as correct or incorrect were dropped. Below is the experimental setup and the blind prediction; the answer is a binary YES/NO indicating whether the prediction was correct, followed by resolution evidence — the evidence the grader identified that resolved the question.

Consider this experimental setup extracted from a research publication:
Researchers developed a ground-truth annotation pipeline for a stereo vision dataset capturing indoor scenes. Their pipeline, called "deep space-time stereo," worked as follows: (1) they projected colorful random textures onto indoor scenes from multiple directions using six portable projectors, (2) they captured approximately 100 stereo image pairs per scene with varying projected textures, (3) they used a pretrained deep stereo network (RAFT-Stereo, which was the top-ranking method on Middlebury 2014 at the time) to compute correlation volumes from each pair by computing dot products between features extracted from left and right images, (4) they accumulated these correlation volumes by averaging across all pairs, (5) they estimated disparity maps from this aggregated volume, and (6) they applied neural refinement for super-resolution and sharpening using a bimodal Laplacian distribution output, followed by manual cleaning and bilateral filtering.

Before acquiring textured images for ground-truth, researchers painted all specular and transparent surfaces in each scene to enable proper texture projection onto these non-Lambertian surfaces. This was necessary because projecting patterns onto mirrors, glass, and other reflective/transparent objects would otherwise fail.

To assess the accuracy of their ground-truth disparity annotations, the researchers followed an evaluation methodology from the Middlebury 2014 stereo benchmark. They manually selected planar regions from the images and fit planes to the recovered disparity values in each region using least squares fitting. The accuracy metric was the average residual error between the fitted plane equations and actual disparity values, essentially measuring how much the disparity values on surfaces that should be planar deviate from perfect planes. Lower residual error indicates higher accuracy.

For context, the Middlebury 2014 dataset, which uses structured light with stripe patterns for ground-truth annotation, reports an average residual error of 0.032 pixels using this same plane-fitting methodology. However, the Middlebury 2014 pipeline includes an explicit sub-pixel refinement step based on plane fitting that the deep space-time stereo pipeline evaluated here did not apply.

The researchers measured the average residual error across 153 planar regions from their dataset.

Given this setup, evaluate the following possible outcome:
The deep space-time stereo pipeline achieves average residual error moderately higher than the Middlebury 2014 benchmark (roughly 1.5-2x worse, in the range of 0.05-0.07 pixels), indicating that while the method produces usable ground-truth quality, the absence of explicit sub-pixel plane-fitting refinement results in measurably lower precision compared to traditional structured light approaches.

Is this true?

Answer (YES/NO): YES